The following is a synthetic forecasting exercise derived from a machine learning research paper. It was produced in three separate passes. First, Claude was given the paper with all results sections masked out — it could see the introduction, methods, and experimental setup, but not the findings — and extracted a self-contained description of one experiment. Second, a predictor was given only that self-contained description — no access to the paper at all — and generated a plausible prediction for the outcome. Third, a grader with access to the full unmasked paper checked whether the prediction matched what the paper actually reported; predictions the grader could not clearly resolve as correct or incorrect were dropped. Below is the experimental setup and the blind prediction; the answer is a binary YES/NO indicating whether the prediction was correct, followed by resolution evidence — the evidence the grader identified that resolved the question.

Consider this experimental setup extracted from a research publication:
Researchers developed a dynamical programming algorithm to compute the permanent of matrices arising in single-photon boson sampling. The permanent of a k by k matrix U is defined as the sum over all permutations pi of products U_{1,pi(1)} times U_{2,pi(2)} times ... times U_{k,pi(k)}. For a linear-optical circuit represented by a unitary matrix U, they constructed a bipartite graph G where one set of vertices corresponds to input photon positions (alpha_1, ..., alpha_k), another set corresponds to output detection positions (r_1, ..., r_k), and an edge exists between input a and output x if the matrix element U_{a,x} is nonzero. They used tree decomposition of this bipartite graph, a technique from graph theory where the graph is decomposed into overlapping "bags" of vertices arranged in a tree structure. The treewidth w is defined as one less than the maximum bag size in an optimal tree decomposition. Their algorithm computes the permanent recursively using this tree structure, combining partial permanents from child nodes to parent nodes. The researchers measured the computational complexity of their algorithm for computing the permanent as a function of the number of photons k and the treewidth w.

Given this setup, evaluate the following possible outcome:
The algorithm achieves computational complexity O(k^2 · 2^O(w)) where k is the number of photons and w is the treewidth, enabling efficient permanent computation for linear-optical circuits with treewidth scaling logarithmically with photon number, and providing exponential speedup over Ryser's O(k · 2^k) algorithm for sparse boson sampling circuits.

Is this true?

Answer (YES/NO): NO